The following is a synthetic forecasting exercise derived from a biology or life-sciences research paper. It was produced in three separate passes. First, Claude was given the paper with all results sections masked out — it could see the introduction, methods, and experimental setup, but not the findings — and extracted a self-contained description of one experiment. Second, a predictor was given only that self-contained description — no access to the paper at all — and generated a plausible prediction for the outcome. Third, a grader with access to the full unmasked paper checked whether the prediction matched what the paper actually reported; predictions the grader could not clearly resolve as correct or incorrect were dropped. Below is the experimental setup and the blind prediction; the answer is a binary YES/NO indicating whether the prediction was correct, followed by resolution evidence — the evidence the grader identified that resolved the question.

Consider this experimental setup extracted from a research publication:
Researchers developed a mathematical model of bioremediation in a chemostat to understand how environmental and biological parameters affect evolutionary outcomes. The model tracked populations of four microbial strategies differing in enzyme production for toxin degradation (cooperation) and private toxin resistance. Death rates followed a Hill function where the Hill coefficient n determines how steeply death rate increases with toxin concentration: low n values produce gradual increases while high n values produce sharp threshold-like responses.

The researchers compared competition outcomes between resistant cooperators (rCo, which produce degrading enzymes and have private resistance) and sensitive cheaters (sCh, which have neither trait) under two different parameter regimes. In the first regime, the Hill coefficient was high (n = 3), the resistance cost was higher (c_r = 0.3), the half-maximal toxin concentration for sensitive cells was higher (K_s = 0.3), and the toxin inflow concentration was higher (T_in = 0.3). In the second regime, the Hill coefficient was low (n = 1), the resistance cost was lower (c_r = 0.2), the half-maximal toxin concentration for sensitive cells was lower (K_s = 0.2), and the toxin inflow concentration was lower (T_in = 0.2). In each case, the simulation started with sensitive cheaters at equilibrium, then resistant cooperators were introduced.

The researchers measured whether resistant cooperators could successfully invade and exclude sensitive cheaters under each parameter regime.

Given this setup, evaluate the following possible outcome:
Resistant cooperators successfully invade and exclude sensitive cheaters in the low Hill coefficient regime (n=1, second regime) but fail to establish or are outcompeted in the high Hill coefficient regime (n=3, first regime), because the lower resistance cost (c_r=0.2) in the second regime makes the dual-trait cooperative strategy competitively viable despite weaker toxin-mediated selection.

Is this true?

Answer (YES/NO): NO